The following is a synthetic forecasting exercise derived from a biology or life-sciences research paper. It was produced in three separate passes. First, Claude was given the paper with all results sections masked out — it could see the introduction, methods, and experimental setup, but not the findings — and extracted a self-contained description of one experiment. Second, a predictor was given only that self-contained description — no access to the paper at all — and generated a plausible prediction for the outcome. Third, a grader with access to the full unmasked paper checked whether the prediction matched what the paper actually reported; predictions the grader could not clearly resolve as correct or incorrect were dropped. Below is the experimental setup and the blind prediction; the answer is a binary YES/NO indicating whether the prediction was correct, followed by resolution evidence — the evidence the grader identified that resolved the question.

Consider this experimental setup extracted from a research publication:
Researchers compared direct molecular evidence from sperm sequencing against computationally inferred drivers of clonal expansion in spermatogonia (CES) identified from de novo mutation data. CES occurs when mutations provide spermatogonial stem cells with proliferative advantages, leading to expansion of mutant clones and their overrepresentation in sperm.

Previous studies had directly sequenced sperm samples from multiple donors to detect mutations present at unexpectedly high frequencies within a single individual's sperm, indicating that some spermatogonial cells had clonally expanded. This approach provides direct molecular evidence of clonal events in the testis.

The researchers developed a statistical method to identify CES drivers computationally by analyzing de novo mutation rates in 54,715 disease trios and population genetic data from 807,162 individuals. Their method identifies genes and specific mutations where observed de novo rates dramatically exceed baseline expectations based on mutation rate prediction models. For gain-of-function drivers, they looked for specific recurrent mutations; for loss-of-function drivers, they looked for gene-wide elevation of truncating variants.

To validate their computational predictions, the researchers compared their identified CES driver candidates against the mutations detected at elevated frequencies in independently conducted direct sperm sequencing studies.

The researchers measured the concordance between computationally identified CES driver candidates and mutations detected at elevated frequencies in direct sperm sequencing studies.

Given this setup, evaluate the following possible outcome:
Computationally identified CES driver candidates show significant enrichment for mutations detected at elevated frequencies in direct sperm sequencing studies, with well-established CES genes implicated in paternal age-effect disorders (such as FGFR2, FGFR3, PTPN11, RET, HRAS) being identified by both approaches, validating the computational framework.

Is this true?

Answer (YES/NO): YES